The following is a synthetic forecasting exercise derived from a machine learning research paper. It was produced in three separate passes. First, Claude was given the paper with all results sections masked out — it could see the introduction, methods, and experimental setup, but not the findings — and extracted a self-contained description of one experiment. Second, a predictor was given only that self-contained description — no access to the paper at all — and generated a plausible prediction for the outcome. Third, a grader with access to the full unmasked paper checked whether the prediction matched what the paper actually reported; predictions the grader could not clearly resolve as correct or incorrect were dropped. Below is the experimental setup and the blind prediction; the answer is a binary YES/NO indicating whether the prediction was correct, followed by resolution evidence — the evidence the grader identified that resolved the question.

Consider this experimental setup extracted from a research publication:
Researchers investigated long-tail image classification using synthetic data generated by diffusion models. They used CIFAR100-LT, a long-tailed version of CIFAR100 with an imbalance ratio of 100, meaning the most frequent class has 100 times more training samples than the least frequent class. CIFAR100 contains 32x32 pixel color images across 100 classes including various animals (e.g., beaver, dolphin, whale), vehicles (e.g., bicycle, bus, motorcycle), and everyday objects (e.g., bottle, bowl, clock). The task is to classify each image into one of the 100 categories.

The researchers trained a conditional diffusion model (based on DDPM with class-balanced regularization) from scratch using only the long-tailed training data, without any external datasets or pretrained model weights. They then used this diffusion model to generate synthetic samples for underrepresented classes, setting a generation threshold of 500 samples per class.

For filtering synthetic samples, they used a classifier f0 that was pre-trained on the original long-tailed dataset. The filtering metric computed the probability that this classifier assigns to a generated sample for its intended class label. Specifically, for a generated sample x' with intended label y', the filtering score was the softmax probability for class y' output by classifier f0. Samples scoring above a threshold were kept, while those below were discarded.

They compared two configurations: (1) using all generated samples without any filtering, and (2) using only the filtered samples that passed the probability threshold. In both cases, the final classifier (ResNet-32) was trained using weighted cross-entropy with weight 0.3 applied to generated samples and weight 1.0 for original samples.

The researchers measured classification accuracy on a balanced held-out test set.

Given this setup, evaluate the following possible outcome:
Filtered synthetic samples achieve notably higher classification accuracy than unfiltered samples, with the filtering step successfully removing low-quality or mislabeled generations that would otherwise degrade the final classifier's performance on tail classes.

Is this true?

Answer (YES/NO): YES